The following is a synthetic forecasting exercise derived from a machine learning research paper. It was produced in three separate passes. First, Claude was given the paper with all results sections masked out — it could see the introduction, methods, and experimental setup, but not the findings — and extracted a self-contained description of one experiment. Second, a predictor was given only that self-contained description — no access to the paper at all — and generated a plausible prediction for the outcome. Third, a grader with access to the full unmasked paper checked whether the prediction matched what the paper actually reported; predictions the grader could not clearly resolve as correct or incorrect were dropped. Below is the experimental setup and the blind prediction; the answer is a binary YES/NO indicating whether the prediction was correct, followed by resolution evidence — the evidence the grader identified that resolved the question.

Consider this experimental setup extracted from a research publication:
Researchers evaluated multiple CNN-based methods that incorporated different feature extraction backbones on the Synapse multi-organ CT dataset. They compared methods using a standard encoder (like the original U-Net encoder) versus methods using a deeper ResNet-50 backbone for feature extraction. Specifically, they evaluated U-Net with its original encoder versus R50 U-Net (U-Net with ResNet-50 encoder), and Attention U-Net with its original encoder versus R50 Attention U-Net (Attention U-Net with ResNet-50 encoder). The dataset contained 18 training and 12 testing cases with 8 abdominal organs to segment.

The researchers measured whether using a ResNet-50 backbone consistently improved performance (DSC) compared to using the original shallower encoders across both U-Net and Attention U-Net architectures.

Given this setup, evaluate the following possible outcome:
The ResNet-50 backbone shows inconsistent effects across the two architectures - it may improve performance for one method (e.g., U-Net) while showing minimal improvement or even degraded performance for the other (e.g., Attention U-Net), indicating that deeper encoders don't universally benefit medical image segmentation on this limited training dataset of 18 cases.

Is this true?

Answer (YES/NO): NO